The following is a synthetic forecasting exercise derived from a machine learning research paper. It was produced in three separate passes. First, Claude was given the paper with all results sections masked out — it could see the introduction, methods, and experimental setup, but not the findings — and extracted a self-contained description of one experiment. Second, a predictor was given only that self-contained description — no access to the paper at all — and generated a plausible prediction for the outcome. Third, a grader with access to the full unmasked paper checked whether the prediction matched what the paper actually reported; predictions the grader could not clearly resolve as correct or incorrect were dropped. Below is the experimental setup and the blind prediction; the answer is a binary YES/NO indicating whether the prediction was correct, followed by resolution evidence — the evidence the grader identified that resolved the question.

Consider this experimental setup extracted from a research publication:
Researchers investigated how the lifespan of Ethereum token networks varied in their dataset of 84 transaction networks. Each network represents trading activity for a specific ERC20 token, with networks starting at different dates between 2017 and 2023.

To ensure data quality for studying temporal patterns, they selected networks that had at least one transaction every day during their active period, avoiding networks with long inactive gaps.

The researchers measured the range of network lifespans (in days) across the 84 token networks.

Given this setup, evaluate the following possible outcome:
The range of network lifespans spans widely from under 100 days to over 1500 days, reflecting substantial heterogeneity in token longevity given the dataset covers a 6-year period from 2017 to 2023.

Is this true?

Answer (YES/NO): NO